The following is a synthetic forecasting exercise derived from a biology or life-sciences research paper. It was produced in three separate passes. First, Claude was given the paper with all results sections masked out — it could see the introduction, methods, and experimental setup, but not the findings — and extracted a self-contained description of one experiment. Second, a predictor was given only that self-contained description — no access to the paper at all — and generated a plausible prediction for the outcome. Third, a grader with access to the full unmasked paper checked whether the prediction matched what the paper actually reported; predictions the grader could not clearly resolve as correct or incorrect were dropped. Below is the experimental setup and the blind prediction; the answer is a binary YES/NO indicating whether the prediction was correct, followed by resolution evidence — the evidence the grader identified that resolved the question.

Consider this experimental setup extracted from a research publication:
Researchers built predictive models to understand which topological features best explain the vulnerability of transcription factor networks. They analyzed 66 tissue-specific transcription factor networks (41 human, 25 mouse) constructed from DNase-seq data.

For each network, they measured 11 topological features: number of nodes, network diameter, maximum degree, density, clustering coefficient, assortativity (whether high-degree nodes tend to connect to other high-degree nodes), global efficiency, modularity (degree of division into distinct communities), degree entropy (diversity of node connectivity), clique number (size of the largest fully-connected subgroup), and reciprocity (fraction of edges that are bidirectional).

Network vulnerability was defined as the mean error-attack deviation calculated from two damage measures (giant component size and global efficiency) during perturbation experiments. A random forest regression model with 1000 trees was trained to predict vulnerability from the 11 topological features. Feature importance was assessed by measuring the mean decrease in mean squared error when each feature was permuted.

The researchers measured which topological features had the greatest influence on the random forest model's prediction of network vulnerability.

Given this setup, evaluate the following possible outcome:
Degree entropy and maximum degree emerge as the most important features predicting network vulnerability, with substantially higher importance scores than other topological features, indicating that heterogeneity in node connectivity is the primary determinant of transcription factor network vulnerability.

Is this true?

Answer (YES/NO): NO